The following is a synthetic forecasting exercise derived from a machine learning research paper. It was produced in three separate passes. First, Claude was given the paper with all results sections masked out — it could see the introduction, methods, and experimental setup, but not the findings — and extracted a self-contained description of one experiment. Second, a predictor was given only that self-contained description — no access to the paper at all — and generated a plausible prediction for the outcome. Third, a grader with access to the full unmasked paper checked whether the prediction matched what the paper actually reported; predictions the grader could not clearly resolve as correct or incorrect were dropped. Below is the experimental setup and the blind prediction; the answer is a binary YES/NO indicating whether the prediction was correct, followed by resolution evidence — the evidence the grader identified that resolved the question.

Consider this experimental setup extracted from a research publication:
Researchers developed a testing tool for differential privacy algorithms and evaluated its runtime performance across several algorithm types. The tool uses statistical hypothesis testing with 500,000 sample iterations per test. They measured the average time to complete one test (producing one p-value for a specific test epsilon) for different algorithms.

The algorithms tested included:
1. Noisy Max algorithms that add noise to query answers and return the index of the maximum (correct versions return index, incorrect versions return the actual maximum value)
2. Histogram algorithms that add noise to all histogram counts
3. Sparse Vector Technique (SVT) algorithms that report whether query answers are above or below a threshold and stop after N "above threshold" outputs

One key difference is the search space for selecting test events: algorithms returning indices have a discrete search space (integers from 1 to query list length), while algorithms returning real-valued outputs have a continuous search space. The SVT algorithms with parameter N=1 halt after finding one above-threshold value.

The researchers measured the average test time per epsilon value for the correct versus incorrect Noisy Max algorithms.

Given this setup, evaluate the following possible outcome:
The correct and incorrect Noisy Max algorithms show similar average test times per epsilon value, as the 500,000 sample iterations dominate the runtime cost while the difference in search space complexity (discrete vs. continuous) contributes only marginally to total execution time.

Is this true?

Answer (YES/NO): NO